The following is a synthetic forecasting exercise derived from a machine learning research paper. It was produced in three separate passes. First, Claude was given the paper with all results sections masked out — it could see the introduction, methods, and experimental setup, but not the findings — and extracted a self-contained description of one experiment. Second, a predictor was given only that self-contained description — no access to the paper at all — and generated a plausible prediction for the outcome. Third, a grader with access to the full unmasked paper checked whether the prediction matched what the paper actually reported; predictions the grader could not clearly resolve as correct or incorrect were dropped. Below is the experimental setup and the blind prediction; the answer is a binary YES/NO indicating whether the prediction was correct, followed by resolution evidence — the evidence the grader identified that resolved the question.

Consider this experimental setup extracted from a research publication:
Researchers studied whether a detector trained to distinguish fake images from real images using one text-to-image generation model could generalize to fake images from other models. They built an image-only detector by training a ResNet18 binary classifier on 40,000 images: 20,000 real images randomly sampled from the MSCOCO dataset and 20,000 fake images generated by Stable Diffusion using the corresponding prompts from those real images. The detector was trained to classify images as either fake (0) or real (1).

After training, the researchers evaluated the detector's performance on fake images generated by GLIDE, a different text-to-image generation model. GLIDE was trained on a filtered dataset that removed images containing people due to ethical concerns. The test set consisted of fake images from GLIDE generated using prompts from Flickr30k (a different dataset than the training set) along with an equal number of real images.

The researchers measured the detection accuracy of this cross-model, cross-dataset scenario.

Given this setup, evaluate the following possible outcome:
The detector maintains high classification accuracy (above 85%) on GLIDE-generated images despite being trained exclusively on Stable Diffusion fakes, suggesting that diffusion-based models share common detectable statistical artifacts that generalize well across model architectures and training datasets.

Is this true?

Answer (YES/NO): NO